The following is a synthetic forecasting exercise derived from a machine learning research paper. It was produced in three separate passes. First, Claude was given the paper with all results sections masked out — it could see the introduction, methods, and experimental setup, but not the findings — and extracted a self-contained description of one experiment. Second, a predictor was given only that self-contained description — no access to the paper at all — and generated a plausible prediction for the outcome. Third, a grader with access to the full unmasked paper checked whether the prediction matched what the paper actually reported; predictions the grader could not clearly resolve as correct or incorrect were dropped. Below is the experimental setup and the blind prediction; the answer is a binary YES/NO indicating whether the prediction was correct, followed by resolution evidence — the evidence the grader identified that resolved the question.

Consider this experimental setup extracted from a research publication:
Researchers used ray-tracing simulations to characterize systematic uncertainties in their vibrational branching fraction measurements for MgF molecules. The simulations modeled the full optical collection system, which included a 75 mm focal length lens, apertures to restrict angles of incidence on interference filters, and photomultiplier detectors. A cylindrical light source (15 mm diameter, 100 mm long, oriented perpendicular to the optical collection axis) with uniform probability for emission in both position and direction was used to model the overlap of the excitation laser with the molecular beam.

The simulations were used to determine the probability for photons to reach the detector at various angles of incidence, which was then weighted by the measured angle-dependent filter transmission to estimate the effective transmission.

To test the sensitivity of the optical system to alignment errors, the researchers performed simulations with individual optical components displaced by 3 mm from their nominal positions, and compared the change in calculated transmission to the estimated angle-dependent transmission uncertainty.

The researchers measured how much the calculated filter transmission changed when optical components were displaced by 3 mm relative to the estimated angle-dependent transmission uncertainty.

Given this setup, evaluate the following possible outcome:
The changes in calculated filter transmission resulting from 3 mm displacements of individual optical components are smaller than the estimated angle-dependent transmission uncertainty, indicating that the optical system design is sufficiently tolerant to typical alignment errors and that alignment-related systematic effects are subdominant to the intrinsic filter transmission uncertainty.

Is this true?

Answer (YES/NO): YES